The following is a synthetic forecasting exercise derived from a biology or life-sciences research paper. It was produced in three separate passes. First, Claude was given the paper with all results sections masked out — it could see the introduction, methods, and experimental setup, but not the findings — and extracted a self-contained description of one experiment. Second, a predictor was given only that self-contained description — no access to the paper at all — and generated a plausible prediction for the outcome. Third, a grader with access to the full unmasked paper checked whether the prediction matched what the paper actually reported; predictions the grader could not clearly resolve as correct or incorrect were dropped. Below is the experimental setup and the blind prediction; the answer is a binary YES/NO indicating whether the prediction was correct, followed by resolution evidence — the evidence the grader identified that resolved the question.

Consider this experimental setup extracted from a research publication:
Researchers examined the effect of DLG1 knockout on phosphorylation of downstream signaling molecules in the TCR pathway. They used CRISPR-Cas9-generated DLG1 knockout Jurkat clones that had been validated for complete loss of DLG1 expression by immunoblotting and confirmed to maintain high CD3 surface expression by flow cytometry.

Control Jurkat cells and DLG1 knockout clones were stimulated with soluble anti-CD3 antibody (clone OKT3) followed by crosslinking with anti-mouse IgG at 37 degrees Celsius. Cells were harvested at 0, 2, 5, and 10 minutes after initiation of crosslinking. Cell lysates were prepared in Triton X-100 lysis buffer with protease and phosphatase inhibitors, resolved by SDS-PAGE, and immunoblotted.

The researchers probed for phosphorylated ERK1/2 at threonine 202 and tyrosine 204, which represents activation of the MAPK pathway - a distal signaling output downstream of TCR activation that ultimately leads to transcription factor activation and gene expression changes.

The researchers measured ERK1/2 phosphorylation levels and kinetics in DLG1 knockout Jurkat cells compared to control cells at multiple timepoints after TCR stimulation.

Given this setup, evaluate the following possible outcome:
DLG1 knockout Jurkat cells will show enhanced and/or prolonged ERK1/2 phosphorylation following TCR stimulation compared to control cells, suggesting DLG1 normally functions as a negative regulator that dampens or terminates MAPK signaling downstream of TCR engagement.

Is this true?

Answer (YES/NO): NO